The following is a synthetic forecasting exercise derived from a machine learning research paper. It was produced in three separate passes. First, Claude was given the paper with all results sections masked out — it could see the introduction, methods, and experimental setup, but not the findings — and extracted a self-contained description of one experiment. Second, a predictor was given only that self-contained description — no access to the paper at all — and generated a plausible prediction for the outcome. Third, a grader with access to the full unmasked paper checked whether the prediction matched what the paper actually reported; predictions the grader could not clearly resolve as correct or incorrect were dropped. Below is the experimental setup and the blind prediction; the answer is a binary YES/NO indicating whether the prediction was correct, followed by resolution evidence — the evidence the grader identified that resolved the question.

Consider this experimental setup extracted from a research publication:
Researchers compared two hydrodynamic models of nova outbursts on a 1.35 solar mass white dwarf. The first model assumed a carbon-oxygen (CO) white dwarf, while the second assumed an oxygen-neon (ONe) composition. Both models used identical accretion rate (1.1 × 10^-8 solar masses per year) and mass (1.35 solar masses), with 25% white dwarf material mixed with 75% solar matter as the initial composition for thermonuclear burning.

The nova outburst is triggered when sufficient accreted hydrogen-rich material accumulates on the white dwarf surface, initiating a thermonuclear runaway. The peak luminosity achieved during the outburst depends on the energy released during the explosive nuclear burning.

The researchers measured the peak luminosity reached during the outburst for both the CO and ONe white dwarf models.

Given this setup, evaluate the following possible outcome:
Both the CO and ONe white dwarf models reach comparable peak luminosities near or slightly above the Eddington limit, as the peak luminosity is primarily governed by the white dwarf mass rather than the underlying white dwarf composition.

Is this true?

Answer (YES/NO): NO